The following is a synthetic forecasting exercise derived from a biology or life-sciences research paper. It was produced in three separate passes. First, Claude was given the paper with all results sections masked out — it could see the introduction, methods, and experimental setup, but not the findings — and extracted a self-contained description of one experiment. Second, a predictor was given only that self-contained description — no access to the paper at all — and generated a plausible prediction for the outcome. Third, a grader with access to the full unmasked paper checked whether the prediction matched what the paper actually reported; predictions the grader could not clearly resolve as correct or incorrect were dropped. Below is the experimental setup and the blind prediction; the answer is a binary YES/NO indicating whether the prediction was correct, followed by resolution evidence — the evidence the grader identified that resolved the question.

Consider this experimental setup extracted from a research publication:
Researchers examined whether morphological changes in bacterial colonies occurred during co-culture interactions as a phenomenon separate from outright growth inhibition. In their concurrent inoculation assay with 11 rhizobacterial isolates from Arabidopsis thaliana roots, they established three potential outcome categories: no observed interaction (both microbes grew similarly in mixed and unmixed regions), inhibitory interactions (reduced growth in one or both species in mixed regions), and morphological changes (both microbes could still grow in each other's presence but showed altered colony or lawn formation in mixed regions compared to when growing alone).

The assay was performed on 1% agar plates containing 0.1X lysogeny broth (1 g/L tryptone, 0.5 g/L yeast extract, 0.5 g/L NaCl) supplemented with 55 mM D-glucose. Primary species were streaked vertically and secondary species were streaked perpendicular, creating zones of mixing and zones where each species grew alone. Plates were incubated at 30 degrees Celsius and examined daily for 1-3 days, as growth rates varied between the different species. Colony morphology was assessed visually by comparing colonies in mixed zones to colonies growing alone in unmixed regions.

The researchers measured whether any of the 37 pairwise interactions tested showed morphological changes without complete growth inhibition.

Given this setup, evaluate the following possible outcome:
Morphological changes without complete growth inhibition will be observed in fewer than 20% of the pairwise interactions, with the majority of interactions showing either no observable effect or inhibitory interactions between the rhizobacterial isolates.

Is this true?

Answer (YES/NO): NO